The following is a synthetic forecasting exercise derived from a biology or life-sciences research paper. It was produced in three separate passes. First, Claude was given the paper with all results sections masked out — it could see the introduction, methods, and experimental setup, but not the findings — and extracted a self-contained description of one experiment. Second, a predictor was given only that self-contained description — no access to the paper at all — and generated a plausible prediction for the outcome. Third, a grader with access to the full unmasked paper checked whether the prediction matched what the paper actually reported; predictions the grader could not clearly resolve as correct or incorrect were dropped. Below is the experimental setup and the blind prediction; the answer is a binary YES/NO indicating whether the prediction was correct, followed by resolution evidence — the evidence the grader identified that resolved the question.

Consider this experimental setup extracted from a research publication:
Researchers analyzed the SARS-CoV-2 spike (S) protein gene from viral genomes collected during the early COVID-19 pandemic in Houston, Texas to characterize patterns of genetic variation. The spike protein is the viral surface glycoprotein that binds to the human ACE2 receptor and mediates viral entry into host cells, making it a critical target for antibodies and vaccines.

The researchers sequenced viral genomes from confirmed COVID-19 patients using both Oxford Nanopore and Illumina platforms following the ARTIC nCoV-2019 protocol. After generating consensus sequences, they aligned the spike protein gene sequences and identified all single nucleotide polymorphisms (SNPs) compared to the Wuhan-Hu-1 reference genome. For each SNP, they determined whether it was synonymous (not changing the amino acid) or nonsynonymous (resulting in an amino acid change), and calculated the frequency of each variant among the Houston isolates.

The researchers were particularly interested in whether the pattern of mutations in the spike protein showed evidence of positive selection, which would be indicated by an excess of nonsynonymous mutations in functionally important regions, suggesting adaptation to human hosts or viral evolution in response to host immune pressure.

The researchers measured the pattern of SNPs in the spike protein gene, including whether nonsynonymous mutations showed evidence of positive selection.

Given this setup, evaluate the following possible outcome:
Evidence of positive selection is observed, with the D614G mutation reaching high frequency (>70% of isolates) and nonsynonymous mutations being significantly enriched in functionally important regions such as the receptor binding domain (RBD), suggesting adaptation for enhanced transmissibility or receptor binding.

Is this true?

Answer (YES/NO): NO